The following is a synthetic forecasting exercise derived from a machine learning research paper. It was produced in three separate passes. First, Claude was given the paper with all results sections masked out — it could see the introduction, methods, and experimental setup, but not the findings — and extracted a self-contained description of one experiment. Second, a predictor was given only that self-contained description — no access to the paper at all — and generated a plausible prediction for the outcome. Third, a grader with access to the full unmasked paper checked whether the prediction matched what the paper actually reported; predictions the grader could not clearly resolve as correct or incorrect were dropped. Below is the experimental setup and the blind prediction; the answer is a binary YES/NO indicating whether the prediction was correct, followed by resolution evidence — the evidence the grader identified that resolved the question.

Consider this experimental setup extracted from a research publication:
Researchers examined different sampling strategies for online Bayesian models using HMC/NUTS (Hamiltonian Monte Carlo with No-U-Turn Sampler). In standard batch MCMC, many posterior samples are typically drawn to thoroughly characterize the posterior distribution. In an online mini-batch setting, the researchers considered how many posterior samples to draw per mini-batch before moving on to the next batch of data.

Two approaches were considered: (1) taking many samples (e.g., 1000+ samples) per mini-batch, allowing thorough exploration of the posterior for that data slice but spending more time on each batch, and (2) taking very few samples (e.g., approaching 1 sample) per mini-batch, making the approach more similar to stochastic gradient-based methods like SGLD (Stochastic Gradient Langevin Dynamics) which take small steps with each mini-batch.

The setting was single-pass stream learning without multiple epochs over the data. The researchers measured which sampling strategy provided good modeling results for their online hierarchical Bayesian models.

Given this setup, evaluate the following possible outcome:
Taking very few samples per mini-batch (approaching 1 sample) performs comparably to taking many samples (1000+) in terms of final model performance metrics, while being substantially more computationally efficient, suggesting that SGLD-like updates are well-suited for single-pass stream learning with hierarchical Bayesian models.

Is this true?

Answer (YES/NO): NO